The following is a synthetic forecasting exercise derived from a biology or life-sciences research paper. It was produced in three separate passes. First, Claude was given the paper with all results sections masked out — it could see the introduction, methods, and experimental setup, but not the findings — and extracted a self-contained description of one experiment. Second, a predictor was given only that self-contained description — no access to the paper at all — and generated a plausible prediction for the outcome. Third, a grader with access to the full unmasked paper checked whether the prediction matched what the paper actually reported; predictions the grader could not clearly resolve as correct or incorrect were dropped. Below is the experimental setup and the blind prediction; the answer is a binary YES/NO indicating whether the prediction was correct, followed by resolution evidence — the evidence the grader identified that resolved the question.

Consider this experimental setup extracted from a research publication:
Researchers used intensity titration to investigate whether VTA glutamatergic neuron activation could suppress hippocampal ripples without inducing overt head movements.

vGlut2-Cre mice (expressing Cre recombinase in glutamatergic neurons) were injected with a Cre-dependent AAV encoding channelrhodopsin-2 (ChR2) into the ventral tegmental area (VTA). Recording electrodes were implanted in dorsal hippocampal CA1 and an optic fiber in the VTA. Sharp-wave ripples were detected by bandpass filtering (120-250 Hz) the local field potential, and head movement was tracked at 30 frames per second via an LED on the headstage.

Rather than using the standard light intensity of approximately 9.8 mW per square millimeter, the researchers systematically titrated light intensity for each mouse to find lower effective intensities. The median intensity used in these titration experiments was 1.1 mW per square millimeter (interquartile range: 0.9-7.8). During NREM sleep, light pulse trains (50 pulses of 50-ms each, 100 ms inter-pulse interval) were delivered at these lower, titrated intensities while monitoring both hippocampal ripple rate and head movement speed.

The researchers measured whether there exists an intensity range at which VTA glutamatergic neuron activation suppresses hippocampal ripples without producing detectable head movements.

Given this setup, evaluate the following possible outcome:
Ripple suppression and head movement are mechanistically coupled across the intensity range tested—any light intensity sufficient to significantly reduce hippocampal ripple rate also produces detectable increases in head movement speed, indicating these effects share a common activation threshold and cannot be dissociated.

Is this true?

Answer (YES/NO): NO